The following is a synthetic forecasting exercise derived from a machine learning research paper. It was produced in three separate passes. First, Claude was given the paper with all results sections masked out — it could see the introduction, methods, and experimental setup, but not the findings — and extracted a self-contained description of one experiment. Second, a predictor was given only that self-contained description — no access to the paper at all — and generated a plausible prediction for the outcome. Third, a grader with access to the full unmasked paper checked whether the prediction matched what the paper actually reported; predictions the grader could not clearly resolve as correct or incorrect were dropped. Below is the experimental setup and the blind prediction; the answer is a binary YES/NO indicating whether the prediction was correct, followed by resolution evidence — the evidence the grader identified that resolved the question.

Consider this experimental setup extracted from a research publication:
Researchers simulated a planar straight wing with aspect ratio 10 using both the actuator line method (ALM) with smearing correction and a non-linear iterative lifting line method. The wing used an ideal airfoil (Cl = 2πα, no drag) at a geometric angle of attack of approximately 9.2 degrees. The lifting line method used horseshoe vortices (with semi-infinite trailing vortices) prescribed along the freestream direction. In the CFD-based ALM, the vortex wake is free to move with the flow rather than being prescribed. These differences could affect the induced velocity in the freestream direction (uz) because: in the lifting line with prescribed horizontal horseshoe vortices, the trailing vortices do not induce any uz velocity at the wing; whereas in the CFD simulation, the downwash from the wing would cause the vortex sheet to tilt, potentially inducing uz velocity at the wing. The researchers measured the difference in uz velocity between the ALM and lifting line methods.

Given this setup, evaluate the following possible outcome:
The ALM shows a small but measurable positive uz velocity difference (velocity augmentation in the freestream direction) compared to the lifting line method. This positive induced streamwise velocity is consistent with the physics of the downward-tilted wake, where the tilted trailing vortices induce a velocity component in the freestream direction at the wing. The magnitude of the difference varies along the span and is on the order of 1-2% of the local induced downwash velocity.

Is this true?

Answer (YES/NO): NO